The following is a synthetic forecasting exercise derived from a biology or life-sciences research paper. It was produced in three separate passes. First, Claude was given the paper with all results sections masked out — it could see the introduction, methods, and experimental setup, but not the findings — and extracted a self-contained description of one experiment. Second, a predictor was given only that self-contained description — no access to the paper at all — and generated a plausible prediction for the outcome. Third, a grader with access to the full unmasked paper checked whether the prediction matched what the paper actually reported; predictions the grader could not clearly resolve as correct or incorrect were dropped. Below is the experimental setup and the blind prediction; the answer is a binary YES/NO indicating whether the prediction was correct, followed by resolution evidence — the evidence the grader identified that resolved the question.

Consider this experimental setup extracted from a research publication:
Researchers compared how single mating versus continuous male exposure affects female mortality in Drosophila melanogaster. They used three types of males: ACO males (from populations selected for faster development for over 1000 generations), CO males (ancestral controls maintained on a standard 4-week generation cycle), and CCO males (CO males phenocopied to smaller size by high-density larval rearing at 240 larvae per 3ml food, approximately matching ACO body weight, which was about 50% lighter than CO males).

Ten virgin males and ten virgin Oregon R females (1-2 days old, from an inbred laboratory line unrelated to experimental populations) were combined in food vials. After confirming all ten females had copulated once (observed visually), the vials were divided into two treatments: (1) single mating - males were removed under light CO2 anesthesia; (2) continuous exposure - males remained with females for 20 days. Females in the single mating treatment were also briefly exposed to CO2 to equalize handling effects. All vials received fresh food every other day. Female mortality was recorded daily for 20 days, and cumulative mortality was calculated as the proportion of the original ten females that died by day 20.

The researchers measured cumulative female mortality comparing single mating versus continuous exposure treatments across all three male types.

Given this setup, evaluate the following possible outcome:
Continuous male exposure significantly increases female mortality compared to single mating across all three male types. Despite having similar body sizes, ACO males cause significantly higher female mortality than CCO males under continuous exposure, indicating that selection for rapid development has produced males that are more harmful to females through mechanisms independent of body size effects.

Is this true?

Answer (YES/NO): NO